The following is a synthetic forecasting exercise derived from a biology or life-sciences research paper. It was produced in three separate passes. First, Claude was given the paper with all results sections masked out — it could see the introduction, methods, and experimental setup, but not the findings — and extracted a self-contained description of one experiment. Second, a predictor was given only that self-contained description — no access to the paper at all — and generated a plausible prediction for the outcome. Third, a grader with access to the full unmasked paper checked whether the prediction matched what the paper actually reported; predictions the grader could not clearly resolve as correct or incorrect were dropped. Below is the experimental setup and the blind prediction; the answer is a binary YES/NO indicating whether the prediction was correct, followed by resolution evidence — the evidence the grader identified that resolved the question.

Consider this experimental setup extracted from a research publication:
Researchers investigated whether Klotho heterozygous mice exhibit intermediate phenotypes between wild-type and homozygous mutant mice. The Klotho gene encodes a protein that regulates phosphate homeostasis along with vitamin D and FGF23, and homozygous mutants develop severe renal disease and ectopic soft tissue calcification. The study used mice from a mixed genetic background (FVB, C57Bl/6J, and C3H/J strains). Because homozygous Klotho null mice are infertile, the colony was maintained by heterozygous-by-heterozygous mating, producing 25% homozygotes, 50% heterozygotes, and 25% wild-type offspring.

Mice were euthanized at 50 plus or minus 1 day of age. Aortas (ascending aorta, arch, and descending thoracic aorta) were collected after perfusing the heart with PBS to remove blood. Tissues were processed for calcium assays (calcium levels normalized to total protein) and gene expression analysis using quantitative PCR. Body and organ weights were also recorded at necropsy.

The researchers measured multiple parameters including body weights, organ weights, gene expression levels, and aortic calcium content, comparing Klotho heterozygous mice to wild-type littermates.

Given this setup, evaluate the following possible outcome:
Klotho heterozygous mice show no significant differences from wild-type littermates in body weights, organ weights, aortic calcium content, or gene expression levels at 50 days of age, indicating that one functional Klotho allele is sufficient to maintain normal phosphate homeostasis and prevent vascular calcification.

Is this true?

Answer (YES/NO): YES